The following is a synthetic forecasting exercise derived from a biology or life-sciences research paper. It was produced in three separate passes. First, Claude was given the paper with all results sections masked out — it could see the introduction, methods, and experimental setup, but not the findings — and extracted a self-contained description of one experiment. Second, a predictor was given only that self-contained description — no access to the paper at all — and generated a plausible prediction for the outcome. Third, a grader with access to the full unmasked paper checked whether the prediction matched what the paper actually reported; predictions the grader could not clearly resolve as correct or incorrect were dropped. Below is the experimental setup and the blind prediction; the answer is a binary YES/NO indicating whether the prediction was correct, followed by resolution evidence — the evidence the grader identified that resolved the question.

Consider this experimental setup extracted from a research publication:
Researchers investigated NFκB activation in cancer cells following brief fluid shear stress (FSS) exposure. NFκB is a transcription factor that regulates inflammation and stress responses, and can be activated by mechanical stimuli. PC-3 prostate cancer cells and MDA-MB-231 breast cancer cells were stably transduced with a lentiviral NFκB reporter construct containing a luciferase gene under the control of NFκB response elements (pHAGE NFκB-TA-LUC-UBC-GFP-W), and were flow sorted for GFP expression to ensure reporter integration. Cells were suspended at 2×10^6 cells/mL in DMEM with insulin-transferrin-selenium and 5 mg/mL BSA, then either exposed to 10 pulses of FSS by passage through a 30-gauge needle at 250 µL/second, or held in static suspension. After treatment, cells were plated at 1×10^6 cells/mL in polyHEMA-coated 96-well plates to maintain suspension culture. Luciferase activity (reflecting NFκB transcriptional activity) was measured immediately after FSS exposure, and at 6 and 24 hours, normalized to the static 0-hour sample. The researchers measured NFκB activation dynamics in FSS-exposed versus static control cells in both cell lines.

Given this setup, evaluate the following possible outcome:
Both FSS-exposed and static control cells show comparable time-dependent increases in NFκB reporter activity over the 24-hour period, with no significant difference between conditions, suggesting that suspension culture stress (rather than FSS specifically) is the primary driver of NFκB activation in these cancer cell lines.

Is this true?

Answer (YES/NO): NO